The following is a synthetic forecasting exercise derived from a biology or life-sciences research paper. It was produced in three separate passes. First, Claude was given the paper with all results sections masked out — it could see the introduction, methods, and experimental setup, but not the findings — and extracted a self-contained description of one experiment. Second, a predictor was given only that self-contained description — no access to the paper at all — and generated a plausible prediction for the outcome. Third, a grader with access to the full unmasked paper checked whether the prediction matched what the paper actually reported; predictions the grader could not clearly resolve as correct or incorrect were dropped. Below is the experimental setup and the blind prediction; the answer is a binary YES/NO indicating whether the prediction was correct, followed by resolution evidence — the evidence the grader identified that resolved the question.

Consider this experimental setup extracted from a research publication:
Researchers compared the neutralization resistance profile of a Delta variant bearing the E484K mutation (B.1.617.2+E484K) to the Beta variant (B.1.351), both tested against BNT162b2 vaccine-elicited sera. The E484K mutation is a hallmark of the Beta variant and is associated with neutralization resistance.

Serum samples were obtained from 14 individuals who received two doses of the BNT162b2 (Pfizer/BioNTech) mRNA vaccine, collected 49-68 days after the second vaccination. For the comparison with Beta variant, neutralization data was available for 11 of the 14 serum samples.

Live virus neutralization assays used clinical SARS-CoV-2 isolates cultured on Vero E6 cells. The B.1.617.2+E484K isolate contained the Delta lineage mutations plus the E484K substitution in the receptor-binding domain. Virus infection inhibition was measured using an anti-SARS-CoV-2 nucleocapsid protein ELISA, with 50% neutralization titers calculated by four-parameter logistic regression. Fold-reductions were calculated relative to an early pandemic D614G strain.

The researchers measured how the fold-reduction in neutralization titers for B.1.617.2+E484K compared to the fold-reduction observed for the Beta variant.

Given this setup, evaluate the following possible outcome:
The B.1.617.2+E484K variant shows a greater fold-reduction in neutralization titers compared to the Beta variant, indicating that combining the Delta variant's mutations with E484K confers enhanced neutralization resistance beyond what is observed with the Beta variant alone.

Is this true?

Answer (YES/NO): NO